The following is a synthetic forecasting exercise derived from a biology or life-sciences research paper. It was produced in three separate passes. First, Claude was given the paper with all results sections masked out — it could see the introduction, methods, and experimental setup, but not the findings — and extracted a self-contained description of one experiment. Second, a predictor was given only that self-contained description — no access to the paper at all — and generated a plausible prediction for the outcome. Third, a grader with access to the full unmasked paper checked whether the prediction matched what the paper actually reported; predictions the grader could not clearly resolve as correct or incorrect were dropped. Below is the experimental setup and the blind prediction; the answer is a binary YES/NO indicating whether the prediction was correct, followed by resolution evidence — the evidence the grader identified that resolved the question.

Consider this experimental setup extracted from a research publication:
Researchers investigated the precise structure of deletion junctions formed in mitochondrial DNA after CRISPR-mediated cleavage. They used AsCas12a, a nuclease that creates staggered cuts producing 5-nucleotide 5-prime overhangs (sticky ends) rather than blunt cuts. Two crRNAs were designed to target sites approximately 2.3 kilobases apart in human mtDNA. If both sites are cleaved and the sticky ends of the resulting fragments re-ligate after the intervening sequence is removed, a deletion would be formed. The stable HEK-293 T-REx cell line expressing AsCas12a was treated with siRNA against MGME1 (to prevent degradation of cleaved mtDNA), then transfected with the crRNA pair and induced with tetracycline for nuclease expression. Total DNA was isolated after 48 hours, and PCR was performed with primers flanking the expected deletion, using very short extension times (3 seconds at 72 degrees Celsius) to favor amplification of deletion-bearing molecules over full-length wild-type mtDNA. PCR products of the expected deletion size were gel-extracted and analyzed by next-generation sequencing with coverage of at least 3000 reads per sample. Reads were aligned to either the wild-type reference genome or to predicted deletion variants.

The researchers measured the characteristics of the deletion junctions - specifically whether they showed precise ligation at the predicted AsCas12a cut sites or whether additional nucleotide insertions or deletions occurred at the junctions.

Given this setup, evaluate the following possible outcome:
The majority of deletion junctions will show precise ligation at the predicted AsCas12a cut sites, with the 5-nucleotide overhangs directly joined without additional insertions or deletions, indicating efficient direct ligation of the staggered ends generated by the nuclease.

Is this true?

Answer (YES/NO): NO